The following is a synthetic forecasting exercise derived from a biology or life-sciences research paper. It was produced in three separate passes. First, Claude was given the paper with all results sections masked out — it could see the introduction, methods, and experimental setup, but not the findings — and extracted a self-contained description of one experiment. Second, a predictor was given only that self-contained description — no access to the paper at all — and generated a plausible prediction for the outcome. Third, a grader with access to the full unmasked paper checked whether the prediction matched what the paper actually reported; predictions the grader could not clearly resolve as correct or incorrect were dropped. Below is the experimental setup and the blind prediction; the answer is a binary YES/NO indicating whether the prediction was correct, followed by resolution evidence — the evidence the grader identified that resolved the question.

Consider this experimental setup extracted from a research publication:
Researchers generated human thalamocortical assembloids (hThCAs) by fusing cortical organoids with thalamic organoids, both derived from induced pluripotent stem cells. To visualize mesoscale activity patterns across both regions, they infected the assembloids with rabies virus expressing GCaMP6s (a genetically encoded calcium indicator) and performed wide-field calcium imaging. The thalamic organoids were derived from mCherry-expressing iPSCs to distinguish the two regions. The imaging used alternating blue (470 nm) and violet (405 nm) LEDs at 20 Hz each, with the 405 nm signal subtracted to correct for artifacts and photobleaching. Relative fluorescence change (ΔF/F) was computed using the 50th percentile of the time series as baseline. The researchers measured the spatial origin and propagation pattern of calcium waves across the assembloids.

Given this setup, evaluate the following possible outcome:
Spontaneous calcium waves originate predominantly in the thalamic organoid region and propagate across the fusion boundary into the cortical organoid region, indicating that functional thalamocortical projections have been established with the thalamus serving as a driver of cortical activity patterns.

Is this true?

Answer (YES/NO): YES